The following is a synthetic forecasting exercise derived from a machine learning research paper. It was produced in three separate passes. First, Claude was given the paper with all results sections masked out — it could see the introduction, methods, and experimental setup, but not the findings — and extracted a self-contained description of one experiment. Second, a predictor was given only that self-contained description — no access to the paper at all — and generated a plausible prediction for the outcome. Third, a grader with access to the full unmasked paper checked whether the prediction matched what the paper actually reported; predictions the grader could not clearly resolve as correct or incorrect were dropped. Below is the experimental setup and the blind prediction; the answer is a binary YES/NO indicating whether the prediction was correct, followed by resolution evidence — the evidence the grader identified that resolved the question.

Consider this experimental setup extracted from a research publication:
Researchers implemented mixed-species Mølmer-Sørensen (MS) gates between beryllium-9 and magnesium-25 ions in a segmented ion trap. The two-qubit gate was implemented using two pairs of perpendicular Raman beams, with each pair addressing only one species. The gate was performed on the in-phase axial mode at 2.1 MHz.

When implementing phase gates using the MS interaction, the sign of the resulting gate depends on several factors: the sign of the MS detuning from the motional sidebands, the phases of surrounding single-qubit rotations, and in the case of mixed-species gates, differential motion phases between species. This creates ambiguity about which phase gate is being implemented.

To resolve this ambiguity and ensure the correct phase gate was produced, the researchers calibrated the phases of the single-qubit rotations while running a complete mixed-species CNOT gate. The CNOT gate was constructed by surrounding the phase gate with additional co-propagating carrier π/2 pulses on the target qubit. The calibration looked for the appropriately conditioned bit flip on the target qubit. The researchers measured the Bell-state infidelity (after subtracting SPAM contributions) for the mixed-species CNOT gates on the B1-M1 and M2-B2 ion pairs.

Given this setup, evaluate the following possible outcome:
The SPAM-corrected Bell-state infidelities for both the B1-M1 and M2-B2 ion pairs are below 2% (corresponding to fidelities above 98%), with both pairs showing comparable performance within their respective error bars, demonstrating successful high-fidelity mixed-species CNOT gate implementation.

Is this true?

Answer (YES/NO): NO